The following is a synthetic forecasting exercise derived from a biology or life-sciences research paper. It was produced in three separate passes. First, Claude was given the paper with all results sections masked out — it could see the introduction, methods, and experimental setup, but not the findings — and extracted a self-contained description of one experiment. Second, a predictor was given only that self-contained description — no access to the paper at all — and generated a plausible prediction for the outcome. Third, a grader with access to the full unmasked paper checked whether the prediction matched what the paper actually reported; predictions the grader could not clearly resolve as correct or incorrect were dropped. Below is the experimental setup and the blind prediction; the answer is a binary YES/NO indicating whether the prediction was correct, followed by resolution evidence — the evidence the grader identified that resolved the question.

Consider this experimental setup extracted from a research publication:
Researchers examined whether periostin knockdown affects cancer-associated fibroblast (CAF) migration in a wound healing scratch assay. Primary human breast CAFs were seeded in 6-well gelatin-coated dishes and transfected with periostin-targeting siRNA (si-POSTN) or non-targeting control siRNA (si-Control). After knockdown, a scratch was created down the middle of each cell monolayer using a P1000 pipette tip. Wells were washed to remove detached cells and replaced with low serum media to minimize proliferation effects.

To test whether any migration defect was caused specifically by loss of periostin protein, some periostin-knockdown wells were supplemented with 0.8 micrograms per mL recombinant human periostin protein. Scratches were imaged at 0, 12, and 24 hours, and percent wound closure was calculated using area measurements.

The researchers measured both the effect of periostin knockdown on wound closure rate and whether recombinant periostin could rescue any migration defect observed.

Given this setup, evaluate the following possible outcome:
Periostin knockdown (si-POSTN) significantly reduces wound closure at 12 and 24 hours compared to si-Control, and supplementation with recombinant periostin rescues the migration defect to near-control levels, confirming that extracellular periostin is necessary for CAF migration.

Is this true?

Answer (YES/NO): YES